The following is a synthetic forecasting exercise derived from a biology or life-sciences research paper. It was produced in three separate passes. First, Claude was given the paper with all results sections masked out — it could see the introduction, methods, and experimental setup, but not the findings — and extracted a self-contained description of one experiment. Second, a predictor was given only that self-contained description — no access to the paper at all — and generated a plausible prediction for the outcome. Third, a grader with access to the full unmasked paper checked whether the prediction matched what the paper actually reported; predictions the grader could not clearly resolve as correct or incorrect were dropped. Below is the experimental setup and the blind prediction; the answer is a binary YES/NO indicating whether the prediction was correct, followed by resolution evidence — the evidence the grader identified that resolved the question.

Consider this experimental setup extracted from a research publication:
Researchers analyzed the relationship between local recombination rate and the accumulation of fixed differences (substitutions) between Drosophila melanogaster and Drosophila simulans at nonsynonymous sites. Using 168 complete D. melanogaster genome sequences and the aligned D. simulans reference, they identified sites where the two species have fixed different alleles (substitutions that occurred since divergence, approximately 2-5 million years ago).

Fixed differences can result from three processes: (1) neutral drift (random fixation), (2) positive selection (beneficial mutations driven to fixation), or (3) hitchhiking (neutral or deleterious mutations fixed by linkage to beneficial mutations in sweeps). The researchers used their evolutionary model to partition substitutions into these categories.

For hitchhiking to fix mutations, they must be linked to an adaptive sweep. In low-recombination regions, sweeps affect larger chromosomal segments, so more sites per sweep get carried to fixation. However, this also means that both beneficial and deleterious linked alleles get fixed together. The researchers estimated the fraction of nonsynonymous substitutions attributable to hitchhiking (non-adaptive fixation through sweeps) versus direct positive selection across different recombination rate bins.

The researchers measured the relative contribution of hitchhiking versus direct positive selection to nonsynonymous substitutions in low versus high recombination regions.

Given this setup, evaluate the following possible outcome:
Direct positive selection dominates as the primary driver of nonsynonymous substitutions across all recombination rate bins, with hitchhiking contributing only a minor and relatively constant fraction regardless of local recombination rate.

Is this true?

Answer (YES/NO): NO